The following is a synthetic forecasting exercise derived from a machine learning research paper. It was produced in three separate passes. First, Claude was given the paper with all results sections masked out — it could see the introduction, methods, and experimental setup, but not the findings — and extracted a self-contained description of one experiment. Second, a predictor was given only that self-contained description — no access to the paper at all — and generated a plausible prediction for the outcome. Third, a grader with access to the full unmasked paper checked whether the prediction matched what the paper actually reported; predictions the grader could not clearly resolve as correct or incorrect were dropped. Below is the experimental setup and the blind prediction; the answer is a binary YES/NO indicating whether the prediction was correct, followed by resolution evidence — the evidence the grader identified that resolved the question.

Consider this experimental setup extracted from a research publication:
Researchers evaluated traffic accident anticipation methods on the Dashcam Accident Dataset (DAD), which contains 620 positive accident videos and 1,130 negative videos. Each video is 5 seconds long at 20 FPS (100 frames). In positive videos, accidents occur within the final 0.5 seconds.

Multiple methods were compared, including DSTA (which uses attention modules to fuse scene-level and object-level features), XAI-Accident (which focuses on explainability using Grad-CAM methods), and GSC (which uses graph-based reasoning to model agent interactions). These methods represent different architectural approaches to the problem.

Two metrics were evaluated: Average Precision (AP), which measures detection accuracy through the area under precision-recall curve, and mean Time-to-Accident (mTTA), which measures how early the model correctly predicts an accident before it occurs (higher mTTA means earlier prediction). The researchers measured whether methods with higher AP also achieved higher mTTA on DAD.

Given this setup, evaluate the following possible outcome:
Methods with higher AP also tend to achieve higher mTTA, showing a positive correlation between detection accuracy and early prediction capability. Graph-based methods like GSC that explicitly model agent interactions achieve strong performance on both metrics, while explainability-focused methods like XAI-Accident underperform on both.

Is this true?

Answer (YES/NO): NO